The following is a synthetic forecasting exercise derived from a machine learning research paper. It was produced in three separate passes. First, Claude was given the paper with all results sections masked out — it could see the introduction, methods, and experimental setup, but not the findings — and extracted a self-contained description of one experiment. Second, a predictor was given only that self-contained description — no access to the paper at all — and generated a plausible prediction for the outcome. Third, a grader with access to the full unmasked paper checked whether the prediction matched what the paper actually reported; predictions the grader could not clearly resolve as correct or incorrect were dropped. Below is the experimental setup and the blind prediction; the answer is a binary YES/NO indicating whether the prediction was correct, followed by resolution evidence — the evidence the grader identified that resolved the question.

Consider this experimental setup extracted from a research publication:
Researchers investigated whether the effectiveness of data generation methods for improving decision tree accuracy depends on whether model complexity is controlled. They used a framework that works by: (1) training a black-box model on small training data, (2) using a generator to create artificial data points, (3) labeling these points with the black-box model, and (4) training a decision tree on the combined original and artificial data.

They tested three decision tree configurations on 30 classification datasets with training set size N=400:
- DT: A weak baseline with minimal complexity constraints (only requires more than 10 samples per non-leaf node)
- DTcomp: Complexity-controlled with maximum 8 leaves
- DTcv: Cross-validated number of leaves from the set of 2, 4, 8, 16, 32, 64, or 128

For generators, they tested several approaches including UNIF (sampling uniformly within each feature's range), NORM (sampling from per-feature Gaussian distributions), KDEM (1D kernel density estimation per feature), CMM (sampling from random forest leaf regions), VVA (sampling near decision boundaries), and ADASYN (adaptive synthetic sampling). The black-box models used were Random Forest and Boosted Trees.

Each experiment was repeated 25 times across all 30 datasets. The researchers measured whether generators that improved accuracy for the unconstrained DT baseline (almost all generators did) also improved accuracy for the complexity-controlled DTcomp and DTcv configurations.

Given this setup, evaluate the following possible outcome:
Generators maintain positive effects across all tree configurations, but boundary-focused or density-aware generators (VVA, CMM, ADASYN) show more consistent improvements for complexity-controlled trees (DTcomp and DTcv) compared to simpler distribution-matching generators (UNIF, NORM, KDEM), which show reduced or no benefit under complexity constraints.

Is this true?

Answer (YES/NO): NO